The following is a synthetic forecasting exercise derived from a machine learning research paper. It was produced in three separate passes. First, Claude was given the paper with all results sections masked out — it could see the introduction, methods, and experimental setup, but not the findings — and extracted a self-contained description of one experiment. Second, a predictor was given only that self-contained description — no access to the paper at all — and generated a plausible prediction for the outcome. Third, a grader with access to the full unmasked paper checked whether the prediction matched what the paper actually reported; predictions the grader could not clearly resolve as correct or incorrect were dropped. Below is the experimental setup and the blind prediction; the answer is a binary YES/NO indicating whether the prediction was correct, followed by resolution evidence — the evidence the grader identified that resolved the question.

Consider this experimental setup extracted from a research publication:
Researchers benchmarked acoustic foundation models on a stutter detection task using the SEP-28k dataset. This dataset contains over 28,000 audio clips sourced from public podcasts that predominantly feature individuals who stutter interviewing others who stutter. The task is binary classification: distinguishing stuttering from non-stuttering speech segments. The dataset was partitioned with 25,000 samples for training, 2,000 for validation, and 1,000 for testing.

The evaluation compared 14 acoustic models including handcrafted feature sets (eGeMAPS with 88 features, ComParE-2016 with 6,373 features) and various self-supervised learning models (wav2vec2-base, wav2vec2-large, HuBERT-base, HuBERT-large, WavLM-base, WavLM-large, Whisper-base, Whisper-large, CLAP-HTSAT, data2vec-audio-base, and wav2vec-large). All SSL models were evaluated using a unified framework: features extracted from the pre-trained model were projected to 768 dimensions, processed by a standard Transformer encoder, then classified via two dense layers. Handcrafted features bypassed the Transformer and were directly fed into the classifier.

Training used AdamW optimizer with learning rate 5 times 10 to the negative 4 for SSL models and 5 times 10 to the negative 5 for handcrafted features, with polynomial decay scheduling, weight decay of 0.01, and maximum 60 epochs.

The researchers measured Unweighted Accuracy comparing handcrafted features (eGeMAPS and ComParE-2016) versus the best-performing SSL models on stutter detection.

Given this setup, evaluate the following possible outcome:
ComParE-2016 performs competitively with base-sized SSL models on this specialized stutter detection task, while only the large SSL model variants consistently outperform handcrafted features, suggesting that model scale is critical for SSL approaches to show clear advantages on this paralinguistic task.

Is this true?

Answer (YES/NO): NO